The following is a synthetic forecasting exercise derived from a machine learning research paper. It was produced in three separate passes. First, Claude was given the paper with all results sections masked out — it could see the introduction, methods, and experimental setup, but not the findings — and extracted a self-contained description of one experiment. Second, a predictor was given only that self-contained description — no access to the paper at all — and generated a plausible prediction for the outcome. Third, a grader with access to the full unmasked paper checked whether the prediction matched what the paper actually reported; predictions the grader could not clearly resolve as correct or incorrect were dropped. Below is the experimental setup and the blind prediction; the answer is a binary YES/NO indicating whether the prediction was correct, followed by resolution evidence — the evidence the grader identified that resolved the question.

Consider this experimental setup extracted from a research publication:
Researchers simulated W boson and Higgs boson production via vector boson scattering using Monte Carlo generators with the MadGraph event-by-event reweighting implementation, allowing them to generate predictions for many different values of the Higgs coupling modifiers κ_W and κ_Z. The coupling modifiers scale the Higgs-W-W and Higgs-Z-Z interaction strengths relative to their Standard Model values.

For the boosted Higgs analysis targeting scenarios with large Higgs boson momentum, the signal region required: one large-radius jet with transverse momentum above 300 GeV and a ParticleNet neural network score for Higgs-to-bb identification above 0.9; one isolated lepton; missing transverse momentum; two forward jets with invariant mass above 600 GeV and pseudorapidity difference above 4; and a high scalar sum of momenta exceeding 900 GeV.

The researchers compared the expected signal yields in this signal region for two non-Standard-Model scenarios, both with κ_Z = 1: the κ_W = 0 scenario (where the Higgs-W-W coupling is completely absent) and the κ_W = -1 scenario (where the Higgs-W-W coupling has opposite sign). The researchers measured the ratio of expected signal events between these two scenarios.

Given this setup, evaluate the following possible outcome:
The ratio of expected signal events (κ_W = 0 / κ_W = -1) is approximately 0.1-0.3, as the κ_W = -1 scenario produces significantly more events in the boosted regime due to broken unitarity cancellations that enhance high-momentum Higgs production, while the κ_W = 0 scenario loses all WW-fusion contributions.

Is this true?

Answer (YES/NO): YES